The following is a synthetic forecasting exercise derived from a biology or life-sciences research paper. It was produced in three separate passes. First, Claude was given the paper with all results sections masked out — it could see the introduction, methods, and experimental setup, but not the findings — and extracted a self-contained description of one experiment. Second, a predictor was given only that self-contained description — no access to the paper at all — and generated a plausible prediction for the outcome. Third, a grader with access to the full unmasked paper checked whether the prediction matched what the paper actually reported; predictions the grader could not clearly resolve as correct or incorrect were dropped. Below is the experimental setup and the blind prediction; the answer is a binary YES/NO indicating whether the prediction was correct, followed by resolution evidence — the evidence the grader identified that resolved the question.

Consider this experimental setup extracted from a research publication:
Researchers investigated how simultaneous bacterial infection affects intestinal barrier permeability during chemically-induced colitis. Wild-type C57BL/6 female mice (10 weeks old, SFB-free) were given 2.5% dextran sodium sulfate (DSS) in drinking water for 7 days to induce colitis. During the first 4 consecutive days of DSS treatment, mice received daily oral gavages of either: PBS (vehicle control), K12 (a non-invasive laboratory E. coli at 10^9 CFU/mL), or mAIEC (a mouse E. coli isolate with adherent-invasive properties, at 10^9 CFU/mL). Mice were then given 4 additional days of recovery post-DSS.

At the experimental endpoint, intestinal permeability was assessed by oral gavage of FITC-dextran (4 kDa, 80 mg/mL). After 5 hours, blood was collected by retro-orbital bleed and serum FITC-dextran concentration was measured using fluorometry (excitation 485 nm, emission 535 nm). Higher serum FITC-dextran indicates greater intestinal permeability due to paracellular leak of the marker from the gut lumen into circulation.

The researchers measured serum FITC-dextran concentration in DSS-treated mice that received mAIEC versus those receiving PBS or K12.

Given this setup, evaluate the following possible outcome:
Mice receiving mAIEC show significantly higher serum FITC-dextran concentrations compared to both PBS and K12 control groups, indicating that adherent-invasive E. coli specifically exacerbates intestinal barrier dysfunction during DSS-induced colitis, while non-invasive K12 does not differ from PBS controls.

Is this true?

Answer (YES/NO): NO